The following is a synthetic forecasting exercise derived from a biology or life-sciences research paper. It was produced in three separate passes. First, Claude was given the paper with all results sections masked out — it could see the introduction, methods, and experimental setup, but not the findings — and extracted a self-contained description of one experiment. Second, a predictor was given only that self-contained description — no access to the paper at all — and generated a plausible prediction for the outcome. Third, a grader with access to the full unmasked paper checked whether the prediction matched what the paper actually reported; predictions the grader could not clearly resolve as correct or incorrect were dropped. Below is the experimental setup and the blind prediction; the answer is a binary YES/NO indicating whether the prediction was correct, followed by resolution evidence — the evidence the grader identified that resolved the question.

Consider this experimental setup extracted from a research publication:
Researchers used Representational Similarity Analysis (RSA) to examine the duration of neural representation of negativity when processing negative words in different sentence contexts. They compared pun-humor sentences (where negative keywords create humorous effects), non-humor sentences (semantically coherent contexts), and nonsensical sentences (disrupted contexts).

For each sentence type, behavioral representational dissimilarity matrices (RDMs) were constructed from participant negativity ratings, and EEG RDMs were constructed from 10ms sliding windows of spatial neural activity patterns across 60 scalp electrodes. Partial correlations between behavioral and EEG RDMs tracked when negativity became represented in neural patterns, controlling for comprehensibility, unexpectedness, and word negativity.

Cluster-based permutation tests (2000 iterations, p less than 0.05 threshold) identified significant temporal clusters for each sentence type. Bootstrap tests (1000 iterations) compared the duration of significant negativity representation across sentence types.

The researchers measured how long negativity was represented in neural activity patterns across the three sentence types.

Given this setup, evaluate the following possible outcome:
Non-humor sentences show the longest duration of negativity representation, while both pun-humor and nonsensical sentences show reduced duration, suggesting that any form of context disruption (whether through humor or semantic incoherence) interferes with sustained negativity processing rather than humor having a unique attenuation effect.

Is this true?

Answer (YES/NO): NO